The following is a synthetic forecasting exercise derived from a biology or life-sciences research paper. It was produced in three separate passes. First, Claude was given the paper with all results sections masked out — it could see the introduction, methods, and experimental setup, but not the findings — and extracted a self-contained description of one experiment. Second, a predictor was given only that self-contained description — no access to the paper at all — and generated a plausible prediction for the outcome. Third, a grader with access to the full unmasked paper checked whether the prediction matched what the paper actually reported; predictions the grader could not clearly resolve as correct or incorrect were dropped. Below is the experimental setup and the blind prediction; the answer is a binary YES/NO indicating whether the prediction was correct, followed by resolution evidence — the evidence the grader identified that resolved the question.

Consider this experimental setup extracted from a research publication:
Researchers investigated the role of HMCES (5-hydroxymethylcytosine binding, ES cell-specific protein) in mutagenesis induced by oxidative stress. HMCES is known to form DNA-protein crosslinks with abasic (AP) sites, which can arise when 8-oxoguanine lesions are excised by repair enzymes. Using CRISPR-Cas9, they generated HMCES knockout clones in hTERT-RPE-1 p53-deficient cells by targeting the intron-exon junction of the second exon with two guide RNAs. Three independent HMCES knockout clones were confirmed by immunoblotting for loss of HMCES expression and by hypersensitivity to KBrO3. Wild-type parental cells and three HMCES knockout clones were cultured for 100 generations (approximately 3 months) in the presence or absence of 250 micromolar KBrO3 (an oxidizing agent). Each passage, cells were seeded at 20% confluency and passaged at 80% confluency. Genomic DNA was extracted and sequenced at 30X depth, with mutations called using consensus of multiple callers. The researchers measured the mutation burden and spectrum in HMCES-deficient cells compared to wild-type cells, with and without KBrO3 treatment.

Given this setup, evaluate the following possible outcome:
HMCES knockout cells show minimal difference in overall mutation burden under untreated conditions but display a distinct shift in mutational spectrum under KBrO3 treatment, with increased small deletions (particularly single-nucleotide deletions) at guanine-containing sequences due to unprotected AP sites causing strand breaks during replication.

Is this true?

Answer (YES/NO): NO